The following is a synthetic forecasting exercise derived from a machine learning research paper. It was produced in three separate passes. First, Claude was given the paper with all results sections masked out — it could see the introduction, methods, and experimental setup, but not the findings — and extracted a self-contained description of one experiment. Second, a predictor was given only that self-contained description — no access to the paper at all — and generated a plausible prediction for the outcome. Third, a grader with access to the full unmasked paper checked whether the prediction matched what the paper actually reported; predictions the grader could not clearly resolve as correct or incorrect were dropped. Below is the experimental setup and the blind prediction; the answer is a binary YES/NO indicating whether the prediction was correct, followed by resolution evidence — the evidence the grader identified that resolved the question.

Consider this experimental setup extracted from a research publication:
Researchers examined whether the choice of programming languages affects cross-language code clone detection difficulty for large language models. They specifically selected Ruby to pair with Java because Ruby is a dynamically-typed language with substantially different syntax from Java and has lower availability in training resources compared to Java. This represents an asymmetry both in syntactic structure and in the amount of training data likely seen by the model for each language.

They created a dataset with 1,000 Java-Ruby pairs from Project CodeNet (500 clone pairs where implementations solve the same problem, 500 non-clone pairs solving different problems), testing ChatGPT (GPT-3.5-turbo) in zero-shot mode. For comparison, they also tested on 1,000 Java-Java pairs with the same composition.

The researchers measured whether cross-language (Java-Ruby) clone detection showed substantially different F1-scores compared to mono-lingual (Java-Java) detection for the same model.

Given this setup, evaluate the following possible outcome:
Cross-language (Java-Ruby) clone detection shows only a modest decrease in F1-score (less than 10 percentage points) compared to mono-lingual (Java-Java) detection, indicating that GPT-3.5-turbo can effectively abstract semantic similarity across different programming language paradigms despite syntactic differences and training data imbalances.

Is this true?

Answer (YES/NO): YES